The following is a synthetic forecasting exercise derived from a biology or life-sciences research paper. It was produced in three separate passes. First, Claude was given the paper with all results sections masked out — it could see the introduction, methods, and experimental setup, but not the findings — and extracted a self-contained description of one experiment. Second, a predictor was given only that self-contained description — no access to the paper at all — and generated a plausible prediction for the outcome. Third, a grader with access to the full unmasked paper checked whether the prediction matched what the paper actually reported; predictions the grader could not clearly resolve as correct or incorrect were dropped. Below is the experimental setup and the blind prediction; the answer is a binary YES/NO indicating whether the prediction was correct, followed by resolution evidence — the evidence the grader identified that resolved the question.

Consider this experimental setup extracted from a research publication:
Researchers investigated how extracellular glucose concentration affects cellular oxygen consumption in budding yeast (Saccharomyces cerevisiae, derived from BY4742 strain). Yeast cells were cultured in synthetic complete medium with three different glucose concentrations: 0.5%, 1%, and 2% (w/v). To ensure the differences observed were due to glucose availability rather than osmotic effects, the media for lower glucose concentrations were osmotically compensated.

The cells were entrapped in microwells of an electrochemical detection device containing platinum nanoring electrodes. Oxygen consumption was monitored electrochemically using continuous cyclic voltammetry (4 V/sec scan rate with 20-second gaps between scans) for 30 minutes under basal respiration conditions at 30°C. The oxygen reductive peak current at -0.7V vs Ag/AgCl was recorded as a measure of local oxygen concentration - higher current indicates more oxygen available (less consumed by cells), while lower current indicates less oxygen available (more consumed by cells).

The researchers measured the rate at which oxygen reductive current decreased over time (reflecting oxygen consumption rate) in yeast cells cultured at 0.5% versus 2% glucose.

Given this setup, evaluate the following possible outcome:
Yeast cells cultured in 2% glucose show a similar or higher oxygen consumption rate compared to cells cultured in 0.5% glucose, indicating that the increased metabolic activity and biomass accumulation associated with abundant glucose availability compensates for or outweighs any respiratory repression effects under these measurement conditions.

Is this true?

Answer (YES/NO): NO